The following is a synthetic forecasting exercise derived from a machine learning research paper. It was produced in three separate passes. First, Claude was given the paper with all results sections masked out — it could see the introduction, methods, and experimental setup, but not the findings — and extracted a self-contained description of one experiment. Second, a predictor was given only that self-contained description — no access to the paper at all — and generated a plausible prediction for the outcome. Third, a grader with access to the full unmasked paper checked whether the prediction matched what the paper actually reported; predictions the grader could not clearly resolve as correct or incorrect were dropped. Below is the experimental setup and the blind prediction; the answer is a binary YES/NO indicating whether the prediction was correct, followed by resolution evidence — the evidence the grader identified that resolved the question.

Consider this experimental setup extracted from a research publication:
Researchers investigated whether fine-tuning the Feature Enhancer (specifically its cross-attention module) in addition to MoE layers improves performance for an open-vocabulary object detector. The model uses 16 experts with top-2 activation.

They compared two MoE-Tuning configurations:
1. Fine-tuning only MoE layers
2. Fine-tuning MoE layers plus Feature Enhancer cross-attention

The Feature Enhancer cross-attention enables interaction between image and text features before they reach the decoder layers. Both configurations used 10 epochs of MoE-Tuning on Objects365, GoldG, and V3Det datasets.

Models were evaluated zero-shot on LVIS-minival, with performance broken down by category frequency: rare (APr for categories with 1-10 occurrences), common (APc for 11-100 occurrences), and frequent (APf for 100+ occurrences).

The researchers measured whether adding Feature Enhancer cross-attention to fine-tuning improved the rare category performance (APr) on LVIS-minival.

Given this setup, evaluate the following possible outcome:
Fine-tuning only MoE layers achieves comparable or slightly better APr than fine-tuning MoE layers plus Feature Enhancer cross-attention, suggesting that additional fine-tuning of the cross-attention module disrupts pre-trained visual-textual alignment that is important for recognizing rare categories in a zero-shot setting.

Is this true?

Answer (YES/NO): YES